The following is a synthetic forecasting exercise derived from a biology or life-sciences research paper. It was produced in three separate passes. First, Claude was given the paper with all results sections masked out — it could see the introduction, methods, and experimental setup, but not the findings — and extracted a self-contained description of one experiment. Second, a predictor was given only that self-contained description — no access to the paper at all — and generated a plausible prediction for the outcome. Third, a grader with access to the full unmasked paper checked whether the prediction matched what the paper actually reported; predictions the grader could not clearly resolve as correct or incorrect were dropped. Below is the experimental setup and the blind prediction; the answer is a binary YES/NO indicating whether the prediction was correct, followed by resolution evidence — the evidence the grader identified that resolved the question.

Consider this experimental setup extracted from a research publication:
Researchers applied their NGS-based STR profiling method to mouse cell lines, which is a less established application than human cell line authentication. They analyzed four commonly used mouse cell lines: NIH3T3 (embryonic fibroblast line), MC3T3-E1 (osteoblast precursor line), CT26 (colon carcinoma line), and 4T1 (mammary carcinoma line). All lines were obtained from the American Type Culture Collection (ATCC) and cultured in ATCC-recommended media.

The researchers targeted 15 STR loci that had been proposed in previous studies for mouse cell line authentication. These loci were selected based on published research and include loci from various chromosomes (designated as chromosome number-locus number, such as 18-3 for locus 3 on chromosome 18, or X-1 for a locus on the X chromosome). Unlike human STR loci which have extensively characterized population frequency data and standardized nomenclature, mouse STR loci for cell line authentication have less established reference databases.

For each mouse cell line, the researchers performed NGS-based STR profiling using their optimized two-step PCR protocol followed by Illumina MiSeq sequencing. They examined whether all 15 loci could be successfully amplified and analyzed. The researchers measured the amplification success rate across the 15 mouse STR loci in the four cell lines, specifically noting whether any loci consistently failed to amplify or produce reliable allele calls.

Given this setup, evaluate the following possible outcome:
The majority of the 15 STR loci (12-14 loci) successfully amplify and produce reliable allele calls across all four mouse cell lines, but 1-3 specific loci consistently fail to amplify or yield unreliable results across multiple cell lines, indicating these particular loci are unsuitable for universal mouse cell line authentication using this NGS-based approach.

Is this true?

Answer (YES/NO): NO